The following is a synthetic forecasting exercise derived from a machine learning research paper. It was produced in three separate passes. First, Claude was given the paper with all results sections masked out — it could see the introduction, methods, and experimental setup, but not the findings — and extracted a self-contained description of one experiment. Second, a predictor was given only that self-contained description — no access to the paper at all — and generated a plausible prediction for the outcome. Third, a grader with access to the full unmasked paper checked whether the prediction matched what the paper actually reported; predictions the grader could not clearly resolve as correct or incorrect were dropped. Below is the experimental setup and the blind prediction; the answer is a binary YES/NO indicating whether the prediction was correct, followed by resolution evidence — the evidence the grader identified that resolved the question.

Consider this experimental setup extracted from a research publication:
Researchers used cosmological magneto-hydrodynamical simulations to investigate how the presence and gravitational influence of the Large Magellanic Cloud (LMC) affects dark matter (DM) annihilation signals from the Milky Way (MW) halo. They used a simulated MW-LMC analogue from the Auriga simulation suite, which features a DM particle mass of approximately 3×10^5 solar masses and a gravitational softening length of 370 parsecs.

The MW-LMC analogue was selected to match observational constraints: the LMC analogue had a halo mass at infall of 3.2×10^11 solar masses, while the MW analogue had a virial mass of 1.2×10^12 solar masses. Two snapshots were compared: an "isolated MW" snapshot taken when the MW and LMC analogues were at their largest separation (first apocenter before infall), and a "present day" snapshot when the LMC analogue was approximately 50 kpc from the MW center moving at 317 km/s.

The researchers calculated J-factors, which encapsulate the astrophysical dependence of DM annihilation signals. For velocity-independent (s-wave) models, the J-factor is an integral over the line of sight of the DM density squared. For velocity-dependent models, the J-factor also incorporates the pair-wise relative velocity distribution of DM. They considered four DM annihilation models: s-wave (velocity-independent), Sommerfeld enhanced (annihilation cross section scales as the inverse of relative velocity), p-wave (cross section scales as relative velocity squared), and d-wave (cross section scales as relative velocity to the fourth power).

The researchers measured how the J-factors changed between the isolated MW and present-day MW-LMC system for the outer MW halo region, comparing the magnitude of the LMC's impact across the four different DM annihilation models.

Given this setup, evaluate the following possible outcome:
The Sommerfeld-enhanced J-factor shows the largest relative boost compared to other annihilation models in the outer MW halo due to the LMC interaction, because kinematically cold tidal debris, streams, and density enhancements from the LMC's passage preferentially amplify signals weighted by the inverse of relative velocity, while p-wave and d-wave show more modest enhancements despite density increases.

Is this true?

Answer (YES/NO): NO